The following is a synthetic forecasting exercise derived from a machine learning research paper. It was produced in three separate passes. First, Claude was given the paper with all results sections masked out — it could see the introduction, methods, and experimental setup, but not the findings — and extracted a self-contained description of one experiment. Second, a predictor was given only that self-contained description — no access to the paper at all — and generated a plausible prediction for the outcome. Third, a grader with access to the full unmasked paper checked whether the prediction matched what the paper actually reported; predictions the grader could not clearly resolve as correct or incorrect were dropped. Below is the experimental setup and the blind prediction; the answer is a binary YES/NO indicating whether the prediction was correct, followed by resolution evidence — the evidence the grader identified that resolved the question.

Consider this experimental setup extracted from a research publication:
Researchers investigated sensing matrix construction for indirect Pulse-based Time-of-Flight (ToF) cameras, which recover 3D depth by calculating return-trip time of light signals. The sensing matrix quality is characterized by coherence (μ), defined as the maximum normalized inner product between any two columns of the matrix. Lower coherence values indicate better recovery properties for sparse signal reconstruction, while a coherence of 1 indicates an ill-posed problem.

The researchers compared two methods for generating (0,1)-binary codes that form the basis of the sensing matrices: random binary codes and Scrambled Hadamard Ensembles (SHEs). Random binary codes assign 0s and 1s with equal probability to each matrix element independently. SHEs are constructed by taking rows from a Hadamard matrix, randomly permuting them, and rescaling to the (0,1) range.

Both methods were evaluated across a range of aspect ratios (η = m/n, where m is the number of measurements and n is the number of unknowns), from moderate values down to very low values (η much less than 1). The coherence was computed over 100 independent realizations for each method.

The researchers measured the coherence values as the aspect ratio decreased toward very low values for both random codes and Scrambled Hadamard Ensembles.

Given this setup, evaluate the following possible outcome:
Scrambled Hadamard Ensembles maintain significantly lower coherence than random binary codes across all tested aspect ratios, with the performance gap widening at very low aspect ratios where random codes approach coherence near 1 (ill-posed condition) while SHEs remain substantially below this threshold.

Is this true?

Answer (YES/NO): NO